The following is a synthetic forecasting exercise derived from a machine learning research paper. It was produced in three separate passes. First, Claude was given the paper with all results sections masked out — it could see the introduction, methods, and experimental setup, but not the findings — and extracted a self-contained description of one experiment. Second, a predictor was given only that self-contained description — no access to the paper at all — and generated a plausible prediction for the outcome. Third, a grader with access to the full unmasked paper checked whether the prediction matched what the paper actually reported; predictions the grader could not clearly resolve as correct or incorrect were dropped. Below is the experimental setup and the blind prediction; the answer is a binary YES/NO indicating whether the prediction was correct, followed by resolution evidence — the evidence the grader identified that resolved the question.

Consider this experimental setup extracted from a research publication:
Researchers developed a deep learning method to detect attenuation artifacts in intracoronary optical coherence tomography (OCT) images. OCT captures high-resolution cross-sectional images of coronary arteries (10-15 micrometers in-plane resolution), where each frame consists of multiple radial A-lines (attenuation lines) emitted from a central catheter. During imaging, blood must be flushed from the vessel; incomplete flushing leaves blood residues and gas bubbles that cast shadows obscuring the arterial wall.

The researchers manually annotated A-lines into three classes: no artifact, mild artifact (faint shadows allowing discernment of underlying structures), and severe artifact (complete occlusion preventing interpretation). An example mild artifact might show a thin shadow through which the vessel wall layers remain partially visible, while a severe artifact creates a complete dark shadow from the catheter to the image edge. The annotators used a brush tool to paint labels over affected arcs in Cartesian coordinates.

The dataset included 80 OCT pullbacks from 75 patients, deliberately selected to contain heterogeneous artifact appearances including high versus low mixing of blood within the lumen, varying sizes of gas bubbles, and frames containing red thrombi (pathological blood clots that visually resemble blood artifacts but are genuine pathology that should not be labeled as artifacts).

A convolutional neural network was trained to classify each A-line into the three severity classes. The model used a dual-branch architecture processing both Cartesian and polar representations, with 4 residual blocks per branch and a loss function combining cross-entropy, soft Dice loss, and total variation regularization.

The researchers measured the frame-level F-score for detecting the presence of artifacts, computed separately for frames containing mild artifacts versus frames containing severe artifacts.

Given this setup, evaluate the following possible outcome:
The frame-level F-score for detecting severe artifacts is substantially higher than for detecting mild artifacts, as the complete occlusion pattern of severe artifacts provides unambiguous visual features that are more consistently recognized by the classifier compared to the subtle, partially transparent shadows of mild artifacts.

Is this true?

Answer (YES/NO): YES